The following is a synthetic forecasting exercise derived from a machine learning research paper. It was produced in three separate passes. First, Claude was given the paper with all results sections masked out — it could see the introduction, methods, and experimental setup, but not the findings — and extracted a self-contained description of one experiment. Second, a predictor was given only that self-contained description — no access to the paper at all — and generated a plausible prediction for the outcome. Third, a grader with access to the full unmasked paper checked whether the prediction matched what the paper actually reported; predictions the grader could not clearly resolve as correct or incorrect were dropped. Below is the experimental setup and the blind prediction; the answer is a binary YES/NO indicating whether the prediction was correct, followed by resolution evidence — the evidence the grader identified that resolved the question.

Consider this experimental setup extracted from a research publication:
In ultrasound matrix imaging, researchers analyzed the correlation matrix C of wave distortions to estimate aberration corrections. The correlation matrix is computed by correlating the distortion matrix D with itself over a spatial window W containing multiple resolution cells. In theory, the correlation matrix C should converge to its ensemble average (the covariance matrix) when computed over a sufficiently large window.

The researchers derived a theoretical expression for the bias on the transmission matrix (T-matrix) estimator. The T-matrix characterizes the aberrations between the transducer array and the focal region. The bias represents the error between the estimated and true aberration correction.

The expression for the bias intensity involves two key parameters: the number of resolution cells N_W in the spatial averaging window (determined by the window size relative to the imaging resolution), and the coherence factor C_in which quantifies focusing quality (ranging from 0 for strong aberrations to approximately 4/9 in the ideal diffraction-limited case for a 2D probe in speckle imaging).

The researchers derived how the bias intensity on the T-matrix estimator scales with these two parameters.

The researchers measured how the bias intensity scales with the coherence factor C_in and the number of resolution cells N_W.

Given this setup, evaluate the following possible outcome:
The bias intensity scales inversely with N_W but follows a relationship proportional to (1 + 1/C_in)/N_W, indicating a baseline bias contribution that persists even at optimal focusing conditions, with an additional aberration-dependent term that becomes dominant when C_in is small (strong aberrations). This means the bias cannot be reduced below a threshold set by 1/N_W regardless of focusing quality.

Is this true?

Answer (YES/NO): NO